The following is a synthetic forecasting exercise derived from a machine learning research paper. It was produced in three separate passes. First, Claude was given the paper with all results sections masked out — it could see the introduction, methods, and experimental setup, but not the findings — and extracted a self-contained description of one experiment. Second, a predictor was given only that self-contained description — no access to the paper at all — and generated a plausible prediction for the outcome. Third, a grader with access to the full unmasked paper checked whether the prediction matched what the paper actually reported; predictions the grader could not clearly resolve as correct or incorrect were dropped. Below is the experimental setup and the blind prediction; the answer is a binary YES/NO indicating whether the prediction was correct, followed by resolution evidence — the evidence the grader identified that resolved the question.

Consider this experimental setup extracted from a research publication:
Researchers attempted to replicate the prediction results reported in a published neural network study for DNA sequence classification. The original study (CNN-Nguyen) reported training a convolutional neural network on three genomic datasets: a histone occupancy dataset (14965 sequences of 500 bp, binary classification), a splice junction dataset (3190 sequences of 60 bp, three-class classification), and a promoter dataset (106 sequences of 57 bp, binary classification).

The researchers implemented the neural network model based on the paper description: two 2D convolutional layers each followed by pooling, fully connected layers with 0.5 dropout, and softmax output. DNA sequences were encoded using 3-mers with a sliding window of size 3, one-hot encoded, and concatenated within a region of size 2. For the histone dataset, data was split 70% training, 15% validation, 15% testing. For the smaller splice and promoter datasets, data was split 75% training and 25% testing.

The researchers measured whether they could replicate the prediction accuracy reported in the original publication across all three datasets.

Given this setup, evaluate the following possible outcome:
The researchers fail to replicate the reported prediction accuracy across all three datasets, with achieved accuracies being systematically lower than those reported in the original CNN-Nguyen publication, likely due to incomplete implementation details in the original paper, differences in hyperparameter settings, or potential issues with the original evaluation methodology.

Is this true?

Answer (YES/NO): NO